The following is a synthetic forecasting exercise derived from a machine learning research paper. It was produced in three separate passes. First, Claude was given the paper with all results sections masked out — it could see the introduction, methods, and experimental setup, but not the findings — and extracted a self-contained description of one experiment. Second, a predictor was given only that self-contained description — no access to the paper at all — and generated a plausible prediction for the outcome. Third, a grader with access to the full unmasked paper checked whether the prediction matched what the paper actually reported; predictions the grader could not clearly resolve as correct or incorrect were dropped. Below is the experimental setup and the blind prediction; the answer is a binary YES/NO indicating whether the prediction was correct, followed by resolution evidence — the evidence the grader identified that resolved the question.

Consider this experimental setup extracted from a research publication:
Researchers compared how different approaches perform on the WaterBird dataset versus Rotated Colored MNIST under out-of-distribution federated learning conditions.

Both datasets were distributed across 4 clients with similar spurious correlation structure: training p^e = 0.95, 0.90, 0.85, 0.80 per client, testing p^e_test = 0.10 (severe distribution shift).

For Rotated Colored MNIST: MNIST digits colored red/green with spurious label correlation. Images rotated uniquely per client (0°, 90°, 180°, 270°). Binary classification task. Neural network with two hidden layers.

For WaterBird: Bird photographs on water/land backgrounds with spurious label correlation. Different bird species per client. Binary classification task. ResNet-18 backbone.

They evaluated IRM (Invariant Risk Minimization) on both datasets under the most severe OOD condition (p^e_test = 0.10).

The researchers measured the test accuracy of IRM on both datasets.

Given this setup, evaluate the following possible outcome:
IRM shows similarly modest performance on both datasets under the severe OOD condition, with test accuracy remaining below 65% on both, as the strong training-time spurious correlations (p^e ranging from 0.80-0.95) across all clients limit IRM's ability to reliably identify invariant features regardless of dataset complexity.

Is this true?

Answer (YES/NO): NO